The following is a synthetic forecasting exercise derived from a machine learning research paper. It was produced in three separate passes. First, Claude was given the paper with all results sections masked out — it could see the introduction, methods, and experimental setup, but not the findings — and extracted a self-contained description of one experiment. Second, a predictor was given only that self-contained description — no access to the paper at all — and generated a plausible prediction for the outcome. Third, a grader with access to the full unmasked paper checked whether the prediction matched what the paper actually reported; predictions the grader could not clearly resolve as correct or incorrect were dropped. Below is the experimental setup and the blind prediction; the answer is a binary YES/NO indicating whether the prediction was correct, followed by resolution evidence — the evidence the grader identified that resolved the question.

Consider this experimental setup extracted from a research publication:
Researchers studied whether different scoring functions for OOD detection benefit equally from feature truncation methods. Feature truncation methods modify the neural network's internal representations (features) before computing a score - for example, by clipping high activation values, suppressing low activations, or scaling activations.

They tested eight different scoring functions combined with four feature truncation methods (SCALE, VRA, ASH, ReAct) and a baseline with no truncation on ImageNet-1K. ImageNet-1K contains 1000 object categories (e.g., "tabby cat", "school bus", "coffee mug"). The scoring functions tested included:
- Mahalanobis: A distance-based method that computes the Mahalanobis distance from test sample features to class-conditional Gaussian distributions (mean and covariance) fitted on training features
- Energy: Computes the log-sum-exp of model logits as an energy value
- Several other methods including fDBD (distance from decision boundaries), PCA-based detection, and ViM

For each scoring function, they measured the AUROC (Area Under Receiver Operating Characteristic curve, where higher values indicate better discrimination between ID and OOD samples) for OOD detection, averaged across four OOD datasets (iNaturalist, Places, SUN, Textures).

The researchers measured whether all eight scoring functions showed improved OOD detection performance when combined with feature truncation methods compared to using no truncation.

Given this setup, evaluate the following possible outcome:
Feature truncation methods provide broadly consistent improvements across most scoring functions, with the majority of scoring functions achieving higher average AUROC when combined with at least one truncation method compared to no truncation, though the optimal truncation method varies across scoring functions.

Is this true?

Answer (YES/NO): YES